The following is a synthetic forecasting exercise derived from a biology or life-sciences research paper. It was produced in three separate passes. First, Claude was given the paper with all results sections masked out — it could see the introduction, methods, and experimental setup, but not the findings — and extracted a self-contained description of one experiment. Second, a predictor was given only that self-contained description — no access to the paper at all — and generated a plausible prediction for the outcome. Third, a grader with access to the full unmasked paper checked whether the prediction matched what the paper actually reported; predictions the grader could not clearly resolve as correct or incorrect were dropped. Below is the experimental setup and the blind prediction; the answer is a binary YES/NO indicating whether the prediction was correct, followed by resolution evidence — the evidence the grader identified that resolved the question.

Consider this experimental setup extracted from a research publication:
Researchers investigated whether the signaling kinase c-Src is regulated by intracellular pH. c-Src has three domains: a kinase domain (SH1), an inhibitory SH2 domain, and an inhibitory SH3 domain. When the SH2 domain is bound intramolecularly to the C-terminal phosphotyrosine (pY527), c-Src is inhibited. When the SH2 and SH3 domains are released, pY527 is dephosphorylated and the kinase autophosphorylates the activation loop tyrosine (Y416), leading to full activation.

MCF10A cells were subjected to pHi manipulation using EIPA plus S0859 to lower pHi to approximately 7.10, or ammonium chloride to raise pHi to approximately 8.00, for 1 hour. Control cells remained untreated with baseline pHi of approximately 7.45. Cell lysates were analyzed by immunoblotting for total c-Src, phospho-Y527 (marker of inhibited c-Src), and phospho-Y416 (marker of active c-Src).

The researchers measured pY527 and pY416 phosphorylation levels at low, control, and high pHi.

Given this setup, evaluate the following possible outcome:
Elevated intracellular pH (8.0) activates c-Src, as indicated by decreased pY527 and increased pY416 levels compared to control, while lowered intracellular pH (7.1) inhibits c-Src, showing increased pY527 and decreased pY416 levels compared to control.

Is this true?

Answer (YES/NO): NO